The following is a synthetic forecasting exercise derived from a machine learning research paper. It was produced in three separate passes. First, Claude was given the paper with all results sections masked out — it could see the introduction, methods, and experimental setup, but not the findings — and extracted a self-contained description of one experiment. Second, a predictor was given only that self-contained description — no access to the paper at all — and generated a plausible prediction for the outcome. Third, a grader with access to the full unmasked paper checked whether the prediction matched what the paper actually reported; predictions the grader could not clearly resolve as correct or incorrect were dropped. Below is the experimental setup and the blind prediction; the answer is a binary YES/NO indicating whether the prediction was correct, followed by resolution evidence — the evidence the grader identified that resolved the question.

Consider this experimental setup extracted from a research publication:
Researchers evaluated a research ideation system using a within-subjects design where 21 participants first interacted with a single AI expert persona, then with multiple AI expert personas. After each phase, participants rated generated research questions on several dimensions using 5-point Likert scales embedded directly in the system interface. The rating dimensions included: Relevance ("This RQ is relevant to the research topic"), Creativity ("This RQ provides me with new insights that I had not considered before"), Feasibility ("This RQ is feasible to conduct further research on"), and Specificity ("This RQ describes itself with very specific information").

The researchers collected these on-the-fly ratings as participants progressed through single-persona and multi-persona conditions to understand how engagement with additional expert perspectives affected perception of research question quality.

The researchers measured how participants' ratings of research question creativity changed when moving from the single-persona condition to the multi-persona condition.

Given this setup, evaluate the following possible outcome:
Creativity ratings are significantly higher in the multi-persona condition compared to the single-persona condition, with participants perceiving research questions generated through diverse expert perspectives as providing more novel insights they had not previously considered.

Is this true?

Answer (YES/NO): NO